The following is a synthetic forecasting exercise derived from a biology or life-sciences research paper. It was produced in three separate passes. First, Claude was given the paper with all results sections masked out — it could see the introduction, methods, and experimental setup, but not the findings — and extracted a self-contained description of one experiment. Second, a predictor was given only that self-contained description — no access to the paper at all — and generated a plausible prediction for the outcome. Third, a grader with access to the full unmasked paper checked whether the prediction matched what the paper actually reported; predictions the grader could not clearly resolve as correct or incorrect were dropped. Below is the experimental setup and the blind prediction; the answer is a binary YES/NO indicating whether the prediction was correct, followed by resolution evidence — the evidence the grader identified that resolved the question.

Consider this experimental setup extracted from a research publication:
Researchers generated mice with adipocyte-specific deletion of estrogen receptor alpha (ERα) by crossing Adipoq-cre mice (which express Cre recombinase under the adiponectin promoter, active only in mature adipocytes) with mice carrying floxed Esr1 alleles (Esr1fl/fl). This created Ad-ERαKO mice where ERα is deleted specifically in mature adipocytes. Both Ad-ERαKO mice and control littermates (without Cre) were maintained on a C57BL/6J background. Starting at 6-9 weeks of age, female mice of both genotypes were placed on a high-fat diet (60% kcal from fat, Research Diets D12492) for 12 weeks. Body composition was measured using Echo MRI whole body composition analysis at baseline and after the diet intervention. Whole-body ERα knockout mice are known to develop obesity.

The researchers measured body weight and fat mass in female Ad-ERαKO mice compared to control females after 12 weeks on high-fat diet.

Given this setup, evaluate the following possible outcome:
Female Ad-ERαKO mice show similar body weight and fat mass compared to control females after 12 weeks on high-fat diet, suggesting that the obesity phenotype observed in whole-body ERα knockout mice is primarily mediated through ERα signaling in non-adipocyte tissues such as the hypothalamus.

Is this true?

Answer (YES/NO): NO